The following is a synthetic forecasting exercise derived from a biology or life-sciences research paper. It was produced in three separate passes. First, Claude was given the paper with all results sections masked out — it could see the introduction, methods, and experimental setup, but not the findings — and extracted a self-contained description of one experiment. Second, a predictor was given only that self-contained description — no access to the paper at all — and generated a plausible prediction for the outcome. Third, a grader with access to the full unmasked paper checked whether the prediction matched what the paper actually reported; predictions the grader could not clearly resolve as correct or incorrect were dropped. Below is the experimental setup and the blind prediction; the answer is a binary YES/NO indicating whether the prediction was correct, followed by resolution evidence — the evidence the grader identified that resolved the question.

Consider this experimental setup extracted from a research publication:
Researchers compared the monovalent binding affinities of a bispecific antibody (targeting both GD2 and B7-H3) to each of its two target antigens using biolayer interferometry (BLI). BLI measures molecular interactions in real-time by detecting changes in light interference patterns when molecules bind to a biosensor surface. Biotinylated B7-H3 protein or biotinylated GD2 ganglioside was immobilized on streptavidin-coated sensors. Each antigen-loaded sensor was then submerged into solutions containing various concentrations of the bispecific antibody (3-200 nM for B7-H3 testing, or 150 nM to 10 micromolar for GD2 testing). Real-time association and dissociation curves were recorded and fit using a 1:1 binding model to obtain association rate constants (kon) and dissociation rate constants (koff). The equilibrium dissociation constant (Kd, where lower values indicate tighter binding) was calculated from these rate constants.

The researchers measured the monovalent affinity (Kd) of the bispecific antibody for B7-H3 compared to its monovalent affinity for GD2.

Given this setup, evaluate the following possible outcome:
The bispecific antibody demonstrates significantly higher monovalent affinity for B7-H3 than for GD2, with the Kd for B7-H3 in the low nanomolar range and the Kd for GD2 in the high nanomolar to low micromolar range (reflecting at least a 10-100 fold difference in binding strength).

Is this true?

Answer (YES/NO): YES